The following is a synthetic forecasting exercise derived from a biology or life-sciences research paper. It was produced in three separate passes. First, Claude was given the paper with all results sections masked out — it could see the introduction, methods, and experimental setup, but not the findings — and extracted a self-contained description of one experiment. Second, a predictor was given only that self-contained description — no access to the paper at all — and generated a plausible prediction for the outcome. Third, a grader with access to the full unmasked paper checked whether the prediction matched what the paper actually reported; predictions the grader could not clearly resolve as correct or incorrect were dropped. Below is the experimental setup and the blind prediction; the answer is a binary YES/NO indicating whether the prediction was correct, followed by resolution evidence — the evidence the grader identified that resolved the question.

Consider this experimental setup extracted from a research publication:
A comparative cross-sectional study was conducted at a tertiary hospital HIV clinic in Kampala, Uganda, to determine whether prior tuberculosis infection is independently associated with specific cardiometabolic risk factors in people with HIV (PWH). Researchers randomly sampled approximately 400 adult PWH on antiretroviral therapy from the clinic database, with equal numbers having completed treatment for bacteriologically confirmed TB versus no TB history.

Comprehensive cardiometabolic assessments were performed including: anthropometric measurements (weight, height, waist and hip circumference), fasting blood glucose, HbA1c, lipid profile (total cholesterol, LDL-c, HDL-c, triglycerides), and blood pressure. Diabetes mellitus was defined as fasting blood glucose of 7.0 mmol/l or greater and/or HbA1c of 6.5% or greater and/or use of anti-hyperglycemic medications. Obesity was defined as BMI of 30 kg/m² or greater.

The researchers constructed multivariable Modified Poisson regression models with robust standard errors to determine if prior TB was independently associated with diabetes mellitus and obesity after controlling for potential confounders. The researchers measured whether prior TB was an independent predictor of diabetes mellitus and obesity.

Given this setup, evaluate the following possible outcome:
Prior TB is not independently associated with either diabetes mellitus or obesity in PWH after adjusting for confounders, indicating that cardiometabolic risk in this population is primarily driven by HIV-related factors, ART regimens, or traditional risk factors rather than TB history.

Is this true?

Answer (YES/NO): NO